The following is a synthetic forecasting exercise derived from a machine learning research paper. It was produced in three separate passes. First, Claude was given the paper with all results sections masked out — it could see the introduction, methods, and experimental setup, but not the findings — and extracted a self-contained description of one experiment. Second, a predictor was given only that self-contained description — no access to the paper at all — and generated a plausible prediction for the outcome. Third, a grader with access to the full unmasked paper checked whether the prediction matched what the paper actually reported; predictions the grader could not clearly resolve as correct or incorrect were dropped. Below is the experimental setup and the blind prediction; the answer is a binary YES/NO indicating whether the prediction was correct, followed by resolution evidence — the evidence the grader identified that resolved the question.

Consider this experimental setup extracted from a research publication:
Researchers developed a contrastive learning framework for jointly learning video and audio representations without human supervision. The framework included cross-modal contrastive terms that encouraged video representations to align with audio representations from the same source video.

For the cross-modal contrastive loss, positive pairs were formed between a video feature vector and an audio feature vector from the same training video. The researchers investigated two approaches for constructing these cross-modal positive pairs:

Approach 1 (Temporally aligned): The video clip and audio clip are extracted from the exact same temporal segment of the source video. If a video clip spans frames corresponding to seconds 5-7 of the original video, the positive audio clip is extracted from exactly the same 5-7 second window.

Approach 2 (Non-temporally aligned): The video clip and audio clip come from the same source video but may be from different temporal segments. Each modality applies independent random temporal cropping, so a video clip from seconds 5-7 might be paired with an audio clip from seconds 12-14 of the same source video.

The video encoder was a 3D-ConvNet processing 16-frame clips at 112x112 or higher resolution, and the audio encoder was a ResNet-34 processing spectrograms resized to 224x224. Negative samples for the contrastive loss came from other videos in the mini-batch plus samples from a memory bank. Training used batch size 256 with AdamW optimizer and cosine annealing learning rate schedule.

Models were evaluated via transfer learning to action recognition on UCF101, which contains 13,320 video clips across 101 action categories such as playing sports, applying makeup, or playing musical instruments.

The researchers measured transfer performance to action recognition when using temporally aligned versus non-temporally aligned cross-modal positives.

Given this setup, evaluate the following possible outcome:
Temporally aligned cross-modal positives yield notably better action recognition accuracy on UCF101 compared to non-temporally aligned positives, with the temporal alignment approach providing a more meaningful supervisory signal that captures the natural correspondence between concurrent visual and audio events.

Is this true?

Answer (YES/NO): YES